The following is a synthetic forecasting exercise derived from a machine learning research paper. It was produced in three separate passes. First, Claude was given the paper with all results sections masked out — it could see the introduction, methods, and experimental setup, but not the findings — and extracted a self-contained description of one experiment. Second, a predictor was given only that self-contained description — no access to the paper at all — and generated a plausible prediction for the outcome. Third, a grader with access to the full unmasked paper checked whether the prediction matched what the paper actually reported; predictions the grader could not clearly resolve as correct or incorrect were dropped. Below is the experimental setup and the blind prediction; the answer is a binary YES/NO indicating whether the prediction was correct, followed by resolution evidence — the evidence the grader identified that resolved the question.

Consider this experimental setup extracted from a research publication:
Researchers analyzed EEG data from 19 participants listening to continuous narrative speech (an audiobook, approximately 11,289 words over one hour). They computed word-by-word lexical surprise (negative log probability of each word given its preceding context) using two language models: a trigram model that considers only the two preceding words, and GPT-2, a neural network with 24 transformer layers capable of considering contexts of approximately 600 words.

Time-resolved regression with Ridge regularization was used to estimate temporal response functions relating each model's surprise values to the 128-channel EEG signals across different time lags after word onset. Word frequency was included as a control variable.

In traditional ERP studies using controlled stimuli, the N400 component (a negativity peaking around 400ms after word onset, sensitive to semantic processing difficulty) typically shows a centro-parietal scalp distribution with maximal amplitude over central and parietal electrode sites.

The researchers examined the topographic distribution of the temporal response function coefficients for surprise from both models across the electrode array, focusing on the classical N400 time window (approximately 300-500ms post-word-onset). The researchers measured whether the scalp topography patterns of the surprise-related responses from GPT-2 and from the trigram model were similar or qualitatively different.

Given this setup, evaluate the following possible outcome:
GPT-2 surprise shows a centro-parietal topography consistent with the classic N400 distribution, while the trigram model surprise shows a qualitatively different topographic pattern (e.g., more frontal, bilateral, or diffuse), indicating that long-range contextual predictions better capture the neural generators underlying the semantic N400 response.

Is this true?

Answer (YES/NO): NO